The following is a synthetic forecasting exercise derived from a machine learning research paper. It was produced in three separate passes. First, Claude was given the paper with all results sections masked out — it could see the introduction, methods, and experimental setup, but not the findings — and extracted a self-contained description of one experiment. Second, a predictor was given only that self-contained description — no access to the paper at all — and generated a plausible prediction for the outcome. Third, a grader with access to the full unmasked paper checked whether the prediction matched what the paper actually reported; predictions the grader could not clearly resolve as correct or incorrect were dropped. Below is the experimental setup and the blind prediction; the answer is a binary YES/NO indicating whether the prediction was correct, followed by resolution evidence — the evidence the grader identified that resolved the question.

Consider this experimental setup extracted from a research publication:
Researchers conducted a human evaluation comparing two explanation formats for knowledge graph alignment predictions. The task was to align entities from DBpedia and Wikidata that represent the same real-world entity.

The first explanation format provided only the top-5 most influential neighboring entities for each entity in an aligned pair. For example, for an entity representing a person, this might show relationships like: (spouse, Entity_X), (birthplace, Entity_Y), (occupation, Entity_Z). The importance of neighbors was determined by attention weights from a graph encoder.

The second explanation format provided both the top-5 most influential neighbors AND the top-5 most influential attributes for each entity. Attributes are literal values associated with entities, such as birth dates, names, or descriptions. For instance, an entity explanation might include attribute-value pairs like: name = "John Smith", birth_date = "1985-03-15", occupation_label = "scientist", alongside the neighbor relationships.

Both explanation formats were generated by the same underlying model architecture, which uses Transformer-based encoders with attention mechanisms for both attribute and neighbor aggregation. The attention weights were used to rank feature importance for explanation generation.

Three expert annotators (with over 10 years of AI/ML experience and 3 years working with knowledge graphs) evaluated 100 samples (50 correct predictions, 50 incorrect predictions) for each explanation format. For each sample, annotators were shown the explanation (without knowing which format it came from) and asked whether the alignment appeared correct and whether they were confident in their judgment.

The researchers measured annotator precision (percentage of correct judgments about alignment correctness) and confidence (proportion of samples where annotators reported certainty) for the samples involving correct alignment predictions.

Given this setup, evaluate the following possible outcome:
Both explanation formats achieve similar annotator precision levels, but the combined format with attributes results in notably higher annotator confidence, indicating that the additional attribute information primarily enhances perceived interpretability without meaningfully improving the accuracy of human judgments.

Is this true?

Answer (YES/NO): NO